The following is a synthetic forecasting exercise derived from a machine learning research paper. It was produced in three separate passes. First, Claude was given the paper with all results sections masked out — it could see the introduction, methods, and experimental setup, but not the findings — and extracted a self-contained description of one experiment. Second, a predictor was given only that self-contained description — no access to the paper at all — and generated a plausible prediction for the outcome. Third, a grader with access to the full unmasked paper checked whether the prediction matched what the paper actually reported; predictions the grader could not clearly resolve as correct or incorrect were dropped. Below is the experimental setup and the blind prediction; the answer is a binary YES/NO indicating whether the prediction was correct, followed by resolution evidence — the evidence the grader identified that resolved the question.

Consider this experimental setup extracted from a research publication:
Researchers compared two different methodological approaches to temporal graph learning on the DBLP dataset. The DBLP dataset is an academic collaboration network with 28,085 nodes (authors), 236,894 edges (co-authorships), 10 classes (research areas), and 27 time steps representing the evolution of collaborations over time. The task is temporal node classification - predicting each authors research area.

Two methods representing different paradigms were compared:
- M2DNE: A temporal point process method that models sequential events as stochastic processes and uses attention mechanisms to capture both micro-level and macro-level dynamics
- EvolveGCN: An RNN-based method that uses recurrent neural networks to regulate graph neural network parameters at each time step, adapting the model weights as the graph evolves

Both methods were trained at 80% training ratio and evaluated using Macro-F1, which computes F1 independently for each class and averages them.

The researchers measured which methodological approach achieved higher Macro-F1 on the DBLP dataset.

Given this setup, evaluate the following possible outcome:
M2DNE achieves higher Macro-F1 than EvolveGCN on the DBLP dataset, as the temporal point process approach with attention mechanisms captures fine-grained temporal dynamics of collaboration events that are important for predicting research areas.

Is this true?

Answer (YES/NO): NO